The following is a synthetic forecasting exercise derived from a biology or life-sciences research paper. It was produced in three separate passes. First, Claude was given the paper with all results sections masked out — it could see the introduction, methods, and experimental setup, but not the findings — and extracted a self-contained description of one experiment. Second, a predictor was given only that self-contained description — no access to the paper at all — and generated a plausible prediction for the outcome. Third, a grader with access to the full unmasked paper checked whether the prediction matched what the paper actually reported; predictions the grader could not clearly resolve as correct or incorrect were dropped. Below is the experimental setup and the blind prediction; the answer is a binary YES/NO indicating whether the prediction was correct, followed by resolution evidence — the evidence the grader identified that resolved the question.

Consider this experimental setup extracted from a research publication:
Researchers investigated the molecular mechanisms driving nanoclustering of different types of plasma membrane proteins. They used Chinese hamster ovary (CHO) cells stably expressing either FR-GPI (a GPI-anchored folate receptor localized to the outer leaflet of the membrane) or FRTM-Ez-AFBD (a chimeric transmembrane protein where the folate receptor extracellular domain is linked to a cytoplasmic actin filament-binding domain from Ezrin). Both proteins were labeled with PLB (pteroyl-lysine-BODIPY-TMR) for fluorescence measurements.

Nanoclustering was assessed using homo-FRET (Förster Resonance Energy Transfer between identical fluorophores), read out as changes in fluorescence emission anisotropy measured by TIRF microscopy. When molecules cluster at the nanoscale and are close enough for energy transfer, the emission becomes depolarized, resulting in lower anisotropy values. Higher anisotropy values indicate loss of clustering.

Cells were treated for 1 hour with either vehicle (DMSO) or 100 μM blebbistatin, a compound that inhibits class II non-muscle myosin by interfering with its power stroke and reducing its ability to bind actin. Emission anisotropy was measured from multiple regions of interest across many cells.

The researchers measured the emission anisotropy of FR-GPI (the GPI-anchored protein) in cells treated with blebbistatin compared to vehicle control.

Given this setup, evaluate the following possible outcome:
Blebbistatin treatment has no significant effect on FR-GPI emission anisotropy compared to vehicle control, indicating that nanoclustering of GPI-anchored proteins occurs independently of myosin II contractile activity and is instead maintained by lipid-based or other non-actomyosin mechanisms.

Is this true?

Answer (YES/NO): YES